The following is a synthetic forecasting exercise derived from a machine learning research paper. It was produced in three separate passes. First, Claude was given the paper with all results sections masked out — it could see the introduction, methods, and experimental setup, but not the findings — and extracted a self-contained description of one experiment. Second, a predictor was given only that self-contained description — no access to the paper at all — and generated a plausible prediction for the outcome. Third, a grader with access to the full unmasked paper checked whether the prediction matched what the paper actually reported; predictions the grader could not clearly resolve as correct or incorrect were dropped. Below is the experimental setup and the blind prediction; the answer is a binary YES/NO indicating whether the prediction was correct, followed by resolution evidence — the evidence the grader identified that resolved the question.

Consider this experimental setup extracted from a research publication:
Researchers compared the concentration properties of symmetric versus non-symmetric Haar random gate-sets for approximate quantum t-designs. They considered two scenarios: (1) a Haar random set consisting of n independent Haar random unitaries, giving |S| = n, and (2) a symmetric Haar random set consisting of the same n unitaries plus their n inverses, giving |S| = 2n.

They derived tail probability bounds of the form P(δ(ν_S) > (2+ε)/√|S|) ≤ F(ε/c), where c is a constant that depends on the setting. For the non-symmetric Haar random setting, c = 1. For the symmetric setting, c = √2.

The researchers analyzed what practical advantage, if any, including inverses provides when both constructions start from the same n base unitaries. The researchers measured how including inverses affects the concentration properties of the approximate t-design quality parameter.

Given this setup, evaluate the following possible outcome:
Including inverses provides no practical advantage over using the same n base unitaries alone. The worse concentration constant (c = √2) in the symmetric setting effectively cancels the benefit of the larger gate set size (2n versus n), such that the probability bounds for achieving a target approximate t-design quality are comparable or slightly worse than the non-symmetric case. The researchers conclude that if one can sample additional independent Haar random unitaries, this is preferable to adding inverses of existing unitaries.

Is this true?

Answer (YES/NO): NO